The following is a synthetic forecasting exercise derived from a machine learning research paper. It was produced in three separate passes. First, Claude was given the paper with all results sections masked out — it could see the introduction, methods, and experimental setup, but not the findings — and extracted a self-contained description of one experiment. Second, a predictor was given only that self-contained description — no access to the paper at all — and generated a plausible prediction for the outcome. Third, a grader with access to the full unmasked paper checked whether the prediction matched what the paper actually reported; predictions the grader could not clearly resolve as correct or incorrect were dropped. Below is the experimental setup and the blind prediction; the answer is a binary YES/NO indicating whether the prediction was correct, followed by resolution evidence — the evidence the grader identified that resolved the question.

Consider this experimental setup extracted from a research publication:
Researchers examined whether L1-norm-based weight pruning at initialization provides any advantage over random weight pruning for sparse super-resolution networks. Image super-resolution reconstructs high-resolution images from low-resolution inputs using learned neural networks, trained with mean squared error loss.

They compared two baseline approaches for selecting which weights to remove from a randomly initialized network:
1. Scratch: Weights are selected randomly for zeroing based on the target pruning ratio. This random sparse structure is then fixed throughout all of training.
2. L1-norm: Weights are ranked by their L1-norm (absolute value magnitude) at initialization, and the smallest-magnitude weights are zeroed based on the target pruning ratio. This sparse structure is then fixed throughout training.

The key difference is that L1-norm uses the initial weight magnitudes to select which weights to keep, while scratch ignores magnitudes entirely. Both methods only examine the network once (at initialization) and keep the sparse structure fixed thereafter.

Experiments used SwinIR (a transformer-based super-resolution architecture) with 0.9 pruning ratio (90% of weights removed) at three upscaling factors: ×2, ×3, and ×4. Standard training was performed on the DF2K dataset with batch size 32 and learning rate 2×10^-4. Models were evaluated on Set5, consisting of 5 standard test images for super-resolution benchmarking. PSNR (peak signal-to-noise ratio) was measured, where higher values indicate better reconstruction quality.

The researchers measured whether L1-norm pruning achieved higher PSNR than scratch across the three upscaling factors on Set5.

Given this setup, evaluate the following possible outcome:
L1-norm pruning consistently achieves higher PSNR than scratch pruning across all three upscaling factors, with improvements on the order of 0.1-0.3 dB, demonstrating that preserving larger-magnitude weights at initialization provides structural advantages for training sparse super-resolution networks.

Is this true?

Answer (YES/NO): NO